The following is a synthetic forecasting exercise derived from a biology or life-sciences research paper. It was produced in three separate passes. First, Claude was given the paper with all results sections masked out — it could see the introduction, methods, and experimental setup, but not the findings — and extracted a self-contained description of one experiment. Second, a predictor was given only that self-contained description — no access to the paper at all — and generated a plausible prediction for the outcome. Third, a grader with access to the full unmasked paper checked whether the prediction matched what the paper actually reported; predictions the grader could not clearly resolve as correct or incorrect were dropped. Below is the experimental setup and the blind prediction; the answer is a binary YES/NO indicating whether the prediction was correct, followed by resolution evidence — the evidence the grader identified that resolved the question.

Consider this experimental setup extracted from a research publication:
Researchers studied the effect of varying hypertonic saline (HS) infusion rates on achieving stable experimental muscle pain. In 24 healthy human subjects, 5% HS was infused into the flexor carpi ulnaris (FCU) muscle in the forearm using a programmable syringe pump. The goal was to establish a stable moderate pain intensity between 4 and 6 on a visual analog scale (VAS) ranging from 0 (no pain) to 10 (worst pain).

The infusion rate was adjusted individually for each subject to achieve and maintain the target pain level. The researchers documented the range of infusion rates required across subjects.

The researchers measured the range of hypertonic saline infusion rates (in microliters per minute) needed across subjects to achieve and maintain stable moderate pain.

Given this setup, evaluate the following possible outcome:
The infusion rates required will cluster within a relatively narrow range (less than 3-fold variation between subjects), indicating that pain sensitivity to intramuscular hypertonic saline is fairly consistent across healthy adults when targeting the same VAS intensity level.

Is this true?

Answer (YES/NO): NO